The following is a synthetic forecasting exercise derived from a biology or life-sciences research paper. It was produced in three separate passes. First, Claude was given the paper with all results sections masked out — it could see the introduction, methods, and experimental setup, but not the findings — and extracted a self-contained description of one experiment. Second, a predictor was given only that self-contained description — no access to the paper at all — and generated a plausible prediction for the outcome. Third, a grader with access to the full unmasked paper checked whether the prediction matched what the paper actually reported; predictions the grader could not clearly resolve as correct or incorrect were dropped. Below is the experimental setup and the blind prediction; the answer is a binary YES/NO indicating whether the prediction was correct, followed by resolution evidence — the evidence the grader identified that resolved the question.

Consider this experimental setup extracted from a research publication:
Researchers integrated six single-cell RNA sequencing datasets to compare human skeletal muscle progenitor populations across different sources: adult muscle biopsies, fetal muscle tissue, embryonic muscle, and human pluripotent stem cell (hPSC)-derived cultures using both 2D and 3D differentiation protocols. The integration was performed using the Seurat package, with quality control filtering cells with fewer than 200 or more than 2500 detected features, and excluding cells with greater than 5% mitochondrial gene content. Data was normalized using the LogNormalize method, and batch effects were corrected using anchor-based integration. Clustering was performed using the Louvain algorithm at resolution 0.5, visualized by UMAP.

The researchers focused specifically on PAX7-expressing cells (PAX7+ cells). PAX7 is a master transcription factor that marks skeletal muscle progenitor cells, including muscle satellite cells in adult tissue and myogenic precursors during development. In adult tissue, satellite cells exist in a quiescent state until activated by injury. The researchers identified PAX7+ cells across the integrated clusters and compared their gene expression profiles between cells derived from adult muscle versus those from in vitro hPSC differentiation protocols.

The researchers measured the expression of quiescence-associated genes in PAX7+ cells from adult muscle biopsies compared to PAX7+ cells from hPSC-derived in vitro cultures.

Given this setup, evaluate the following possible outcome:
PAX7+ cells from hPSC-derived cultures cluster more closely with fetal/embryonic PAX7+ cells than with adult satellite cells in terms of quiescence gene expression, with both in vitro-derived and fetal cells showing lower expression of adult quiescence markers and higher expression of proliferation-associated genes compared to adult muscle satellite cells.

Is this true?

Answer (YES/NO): YES